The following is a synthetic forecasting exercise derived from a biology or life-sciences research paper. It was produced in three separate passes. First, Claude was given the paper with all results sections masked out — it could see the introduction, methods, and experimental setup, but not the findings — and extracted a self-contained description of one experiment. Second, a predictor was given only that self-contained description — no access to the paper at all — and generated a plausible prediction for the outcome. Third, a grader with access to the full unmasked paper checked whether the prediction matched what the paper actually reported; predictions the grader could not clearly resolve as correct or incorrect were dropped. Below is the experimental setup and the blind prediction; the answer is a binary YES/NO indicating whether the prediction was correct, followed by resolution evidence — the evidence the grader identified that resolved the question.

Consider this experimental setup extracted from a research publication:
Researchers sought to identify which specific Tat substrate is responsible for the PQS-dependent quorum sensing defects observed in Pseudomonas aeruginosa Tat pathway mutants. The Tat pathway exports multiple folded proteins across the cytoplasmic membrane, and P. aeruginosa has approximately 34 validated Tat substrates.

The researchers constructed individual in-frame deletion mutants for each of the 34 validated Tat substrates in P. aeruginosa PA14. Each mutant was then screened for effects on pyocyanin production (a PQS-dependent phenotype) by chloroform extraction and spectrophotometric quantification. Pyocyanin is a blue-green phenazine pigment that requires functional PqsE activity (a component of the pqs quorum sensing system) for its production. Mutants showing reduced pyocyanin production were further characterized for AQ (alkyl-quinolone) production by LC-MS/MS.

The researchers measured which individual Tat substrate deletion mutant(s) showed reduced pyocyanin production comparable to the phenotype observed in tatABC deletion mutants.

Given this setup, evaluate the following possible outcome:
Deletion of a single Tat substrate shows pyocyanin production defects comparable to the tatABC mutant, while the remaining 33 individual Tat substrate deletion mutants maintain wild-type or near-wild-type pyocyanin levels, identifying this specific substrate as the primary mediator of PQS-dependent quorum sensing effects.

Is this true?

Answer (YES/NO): NO